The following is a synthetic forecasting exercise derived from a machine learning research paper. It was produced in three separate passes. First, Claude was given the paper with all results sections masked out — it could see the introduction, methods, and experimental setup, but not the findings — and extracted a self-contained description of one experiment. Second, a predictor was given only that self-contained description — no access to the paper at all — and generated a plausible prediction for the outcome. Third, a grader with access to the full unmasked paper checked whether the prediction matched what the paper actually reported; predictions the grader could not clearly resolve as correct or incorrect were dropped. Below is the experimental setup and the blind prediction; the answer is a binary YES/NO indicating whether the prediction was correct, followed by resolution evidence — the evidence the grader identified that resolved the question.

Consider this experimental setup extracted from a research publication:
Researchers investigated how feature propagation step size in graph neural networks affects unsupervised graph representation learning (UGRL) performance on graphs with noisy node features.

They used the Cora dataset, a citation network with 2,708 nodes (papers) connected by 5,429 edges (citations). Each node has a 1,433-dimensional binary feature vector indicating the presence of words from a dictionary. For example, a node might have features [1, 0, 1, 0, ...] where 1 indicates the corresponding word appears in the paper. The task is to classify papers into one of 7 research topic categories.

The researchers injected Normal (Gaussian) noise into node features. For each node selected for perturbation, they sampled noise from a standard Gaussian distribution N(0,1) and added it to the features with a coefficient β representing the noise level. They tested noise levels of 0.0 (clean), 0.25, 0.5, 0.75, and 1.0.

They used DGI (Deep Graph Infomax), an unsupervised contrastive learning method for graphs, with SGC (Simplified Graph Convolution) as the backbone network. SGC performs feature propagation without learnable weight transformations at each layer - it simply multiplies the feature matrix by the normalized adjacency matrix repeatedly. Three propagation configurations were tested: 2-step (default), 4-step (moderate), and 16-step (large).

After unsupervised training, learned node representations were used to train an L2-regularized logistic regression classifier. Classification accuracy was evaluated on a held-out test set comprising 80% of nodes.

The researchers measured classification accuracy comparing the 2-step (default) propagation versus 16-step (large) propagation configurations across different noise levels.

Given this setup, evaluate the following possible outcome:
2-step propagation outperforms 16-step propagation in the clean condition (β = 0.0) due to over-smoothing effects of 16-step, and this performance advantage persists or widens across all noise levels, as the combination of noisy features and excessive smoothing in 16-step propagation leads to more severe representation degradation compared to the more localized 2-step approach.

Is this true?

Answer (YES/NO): NO